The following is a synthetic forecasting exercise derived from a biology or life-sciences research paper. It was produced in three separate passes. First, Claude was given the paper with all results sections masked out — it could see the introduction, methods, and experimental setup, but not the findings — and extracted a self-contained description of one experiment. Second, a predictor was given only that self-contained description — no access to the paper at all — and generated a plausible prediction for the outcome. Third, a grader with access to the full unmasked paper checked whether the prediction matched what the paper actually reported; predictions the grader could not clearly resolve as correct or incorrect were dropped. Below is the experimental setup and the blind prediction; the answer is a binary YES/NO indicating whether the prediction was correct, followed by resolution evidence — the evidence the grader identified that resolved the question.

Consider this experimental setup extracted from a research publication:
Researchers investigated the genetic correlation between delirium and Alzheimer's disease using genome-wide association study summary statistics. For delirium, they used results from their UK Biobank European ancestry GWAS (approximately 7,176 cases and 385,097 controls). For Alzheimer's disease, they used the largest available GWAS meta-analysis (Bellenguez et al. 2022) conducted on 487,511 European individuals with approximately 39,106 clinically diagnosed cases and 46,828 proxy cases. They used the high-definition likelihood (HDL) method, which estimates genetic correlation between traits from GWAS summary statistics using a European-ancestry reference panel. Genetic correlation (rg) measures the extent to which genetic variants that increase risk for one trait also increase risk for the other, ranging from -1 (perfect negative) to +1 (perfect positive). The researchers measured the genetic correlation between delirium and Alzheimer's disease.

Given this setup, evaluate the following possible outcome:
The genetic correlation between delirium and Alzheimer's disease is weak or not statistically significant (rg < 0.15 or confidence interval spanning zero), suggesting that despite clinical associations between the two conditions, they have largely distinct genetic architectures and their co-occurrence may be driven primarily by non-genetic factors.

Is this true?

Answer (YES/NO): NO